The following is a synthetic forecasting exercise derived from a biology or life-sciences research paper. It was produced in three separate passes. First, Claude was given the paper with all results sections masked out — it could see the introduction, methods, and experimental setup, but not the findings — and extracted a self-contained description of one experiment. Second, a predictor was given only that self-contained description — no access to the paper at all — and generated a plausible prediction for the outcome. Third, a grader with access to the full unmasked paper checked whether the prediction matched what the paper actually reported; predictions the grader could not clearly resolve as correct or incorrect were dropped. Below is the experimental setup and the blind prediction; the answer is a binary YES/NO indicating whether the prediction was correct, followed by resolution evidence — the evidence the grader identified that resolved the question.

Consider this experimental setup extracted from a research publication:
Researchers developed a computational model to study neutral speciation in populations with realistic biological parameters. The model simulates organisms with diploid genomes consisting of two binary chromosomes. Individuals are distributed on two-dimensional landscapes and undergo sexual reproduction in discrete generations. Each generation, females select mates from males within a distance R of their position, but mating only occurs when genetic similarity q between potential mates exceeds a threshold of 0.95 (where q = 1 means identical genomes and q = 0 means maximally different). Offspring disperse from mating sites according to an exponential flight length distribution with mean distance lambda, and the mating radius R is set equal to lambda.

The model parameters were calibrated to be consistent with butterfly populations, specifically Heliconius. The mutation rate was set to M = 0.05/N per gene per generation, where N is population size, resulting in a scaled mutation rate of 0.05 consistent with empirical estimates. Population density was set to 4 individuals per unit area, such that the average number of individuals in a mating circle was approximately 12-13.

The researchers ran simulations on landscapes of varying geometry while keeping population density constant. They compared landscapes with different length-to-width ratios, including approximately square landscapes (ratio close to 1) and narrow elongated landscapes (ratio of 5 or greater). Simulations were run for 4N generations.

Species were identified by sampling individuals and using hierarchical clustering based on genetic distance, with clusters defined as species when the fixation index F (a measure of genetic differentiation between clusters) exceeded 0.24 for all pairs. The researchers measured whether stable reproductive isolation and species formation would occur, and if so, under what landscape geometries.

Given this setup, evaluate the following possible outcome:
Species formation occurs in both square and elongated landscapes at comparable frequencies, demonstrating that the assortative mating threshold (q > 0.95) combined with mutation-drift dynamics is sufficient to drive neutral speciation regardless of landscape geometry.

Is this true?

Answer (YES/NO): NO